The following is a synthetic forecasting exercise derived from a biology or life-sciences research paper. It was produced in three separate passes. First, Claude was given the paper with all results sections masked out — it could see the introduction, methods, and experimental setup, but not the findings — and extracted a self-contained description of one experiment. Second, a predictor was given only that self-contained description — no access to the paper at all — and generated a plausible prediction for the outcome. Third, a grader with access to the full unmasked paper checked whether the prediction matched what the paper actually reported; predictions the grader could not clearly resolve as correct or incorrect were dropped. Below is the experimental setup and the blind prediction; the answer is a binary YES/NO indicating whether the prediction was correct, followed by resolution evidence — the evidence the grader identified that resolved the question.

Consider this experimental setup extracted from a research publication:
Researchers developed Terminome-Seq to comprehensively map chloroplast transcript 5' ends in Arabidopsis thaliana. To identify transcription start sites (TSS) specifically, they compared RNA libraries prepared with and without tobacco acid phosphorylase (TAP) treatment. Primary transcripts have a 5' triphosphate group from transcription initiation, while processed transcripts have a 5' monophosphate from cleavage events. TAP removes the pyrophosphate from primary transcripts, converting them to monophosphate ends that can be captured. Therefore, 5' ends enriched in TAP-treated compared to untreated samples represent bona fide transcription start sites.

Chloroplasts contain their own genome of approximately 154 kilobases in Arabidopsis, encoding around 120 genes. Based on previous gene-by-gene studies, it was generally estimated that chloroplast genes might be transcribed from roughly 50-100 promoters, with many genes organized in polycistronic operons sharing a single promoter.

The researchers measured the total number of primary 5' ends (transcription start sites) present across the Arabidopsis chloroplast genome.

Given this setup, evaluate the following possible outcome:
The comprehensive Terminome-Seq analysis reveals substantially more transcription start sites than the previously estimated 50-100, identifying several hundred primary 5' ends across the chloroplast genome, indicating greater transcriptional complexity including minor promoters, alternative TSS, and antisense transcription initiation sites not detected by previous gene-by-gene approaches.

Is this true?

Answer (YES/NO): NO